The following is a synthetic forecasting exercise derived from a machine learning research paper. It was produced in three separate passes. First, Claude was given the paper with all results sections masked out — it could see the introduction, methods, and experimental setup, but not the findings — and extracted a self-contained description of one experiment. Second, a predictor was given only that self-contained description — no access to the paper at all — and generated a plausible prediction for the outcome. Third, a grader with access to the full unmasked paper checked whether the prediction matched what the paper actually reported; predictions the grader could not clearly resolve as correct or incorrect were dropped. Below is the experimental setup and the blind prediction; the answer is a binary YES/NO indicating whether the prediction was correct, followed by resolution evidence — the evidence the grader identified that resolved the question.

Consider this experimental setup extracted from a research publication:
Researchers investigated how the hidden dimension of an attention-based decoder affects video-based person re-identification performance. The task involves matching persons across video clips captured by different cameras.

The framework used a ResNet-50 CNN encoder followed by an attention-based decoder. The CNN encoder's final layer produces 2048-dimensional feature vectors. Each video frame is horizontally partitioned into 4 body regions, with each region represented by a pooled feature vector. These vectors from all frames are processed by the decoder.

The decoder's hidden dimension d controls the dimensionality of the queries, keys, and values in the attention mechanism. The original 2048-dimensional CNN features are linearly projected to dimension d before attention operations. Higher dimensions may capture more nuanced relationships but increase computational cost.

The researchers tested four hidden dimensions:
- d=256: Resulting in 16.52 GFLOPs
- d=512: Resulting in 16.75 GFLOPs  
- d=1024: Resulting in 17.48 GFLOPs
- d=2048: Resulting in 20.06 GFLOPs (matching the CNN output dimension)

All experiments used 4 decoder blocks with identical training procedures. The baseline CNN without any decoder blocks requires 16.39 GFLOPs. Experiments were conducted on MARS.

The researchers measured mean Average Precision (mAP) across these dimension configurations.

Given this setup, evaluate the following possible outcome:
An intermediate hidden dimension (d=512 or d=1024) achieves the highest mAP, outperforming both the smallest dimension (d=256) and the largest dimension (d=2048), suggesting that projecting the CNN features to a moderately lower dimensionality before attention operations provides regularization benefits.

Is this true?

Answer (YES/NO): NO